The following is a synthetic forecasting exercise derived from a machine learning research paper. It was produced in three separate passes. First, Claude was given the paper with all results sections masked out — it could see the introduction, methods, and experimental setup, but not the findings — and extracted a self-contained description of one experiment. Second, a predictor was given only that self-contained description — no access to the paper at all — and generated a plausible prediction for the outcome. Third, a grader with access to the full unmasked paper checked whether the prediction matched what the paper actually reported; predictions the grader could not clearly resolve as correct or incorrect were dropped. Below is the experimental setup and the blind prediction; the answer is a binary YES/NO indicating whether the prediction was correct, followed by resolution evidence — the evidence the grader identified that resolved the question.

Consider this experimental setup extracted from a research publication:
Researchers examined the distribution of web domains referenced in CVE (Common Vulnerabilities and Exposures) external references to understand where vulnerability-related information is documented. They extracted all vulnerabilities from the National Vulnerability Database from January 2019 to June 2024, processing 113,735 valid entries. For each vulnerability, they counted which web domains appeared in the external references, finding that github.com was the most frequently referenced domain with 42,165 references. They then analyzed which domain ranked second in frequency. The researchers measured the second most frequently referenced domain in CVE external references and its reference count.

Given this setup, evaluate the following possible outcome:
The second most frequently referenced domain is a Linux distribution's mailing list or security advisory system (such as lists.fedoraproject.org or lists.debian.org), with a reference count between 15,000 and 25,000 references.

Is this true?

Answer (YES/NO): NO